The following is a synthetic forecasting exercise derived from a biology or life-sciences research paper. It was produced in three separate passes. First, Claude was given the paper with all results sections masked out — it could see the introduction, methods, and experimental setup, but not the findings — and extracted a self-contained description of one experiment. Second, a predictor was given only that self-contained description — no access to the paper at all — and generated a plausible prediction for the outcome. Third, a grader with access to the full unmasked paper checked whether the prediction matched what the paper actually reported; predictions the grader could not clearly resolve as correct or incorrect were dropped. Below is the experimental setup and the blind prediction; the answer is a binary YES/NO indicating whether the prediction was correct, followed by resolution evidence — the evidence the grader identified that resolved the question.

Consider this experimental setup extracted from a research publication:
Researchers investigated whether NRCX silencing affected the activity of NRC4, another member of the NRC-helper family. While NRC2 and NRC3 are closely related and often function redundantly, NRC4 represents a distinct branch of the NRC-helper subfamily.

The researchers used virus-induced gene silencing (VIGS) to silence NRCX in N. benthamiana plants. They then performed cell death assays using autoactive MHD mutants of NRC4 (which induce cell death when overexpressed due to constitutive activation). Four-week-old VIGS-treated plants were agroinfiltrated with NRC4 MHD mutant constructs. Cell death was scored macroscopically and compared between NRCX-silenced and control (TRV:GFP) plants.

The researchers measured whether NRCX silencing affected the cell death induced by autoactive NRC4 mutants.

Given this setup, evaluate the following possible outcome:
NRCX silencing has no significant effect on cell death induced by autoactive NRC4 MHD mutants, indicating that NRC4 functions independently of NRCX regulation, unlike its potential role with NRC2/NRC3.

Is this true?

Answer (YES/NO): YES